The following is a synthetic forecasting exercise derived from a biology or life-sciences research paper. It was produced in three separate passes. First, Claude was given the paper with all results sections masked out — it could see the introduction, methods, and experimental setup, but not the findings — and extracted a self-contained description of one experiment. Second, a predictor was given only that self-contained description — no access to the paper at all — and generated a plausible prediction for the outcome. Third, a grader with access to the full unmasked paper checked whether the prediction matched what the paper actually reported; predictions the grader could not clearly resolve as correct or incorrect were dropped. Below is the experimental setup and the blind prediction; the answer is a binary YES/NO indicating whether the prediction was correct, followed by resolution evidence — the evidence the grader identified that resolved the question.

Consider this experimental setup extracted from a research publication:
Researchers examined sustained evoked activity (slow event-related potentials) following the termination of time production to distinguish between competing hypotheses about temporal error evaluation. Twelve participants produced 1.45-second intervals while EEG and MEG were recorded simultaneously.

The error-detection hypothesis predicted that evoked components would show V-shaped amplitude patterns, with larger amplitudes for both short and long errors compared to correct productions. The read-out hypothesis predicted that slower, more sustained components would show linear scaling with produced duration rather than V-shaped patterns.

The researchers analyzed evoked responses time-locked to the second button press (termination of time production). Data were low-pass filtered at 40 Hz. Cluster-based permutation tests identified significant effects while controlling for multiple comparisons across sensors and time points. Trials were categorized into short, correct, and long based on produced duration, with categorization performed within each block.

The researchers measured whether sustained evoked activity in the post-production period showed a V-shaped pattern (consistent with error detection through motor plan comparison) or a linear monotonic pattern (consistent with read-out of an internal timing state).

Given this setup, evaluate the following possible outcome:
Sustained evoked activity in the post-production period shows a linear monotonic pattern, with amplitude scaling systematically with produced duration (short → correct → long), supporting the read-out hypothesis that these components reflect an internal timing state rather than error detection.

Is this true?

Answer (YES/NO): NO